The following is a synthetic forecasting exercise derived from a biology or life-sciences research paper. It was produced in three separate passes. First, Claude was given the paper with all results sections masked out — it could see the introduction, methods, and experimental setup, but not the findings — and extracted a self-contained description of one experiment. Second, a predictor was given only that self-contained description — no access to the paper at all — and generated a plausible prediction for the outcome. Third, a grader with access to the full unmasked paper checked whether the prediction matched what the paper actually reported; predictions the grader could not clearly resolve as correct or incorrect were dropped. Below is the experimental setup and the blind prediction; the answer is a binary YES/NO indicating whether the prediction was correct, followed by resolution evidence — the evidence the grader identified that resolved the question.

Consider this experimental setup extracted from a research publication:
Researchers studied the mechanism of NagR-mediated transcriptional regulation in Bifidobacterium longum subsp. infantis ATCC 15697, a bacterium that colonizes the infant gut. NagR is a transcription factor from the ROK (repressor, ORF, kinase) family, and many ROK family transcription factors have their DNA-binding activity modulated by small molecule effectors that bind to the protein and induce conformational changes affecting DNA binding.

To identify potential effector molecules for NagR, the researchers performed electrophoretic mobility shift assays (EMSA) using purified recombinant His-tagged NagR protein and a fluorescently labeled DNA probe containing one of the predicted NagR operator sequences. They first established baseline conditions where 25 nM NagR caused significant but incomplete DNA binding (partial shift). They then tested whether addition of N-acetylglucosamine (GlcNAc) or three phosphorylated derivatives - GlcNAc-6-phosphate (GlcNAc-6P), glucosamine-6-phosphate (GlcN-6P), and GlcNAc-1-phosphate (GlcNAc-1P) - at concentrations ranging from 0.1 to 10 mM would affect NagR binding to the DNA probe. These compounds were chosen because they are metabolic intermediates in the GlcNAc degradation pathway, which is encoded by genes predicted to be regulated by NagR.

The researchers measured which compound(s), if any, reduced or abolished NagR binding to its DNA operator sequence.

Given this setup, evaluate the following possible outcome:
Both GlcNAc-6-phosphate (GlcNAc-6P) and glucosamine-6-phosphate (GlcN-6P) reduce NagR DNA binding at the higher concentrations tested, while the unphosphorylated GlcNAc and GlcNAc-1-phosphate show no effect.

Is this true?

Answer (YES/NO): NO